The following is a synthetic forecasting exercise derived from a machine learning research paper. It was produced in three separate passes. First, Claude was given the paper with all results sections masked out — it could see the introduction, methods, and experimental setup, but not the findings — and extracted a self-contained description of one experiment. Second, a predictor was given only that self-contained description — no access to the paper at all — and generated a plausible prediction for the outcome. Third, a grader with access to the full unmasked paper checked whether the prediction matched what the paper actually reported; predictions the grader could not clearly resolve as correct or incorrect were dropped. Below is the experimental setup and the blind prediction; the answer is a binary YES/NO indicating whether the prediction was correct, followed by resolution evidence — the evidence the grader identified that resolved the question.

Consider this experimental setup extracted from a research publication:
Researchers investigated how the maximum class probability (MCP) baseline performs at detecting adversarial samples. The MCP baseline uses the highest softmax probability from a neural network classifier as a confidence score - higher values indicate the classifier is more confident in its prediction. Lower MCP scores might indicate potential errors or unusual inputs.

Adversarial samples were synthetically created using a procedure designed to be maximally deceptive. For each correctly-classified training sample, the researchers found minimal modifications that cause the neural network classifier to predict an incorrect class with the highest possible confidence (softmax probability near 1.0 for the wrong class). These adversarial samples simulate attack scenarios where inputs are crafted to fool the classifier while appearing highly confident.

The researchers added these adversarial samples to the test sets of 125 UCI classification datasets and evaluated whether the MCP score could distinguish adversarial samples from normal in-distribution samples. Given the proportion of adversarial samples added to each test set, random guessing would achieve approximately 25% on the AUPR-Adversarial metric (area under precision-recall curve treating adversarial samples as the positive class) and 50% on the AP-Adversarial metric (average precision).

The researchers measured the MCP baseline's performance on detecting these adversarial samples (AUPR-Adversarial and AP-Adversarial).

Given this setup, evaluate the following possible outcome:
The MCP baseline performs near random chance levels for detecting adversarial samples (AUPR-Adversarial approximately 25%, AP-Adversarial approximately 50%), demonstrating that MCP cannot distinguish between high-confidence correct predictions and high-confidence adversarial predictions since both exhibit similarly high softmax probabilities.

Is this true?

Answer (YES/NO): YES